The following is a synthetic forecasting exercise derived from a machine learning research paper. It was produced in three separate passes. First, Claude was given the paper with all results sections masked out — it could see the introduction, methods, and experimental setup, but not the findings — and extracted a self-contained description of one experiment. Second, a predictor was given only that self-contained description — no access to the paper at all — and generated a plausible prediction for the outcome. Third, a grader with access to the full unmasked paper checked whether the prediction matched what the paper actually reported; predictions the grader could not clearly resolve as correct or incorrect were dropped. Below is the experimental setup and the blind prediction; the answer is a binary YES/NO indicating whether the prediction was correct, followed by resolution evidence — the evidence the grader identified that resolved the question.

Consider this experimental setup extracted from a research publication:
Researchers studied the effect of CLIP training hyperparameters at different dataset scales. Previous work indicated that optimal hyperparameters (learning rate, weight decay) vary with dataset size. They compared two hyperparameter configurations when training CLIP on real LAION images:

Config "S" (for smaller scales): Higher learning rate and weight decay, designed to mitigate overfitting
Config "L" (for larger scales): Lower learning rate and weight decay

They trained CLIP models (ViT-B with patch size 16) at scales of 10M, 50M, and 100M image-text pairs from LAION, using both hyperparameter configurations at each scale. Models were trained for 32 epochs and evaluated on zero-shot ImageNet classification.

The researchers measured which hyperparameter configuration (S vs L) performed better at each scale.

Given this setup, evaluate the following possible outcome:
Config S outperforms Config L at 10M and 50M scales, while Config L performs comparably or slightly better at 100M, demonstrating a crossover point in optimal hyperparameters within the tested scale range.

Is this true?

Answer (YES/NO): YES